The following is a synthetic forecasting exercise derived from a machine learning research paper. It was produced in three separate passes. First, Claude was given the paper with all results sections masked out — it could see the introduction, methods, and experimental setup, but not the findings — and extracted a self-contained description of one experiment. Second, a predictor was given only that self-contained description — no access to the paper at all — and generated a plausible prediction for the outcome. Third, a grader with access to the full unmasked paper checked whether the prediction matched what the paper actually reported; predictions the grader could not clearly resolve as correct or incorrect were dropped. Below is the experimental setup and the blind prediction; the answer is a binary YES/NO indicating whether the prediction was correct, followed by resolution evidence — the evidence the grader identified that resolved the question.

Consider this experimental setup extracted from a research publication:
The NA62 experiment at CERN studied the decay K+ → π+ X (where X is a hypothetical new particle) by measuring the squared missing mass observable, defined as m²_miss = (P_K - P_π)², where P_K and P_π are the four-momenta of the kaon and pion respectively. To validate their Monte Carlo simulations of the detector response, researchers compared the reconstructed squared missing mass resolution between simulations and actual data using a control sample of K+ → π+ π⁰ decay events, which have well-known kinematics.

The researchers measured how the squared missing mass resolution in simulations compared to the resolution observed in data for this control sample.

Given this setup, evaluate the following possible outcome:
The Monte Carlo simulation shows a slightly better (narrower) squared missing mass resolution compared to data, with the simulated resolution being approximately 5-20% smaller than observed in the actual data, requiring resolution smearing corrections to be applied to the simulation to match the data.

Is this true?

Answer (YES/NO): NO